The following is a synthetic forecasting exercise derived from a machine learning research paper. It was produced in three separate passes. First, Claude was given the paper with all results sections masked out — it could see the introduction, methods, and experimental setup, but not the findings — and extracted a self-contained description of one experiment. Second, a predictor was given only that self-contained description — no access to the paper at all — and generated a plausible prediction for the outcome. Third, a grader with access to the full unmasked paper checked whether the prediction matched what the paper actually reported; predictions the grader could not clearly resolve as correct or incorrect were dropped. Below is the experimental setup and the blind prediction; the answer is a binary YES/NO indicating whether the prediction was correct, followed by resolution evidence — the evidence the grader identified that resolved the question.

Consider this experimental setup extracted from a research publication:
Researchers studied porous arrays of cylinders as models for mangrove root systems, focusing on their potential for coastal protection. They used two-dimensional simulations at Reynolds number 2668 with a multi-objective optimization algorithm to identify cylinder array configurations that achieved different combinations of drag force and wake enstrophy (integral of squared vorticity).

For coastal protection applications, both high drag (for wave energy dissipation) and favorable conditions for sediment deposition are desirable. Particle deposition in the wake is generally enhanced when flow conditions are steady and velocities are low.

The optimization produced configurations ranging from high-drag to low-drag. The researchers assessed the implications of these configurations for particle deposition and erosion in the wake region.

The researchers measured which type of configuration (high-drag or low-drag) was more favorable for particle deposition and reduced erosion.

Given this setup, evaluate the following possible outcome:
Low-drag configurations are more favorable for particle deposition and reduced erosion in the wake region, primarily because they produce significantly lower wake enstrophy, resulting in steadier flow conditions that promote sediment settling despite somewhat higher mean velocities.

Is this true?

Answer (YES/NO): YES